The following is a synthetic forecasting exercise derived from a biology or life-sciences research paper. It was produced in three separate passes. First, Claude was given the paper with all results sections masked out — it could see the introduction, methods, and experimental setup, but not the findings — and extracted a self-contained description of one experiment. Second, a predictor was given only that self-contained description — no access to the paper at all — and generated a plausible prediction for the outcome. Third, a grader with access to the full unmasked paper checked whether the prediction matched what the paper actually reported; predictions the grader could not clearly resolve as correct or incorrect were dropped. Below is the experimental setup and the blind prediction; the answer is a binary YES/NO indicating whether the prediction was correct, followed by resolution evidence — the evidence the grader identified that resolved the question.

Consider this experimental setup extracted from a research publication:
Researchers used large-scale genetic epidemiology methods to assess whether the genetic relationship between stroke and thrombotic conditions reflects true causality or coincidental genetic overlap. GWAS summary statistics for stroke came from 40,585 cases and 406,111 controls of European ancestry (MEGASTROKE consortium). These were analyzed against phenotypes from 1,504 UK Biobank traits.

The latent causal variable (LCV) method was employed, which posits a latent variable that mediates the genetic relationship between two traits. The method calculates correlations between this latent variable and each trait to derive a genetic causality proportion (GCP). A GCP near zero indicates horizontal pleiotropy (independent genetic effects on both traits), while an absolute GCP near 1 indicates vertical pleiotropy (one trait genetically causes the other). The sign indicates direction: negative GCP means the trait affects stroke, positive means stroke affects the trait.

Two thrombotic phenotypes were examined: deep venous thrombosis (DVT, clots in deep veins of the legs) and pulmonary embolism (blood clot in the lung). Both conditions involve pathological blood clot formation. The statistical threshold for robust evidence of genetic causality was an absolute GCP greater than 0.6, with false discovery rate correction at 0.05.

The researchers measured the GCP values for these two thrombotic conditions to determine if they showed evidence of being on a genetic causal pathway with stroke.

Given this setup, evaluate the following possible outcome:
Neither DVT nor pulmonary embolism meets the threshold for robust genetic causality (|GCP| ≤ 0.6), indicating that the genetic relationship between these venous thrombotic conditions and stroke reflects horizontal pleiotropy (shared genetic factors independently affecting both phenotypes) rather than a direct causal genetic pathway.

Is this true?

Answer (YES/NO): NO